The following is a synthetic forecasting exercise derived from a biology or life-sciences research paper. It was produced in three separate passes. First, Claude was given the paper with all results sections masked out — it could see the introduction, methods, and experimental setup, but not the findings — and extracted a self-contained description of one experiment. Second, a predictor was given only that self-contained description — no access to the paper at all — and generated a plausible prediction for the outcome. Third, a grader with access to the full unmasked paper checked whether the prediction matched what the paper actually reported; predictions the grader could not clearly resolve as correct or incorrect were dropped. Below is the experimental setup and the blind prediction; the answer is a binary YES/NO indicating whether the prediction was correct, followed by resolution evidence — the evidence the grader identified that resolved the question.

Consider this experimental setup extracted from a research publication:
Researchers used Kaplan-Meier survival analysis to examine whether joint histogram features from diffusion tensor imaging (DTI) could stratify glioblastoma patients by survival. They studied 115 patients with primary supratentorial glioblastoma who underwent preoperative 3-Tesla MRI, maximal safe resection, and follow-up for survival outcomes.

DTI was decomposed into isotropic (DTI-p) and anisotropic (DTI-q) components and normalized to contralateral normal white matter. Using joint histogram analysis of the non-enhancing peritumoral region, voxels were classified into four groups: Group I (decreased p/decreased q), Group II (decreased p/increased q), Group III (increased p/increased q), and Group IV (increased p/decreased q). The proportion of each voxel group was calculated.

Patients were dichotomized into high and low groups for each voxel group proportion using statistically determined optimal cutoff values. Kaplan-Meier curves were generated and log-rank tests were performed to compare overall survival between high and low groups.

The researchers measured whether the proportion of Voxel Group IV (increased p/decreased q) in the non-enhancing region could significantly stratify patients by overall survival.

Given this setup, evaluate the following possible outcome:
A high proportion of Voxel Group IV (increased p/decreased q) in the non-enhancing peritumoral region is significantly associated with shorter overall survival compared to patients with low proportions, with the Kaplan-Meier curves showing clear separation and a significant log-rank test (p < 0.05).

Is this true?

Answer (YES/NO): NO